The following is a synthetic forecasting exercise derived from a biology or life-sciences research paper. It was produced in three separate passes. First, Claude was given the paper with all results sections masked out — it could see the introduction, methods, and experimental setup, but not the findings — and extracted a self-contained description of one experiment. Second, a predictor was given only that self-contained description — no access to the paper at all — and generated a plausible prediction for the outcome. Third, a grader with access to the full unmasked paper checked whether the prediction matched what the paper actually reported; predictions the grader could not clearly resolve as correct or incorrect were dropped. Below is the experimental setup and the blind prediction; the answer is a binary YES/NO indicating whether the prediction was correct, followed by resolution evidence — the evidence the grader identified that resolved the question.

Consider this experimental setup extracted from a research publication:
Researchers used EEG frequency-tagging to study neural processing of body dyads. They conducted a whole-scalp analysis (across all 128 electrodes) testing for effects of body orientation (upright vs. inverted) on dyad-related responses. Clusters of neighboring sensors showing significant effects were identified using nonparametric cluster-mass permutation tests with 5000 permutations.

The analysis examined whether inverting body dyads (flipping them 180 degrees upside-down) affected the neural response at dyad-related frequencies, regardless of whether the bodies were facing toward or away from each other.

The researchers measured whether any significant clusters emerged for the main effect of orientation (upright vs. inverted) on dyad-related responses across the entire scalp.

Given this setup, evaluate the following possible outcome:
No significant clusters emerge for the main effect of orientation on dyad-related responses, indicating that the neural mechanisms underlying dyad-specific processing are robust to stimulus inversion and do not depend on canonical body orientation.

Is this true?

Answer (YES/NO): YES